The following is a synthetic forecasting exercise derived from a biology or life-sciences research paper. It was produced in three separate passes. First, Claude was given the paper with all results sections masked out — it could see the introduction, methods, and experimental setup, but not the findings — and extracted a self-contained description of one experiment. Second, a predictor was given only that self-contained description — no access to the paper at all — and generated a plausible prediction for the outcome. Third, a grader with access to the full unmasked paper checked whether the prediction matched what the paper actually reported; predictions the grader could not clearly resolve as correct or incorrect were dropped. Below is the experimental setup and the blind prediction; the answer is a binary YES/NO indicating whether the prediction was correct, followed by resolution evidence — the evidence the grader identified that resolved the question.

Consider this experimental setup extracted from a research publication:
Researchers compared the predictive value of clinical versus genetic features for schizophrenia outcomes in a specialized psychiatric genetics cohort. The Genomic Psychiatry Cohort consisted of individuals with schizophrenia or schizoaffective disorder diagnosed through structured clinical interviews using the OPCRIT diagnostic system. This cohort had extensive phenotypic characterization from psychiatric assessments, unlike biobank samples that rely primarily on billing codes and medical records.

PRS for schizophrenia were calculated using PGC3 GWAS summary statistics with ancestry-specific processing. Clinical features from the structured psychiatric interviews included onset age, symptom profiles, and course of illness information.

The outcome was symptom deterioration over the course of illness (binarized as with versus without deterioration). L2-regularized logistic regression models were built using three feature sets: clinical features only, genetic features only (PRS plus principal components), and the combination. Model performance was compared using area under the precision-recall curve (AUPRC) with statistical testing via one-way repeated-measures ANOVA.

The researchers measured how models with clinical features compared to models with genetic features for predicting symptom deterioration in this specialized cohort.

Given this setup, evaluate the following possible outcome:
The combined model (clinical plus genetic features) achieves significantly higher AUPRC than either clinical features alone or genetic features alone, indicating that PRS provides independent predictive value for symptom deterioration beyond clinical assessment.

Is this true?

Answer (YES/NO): NO